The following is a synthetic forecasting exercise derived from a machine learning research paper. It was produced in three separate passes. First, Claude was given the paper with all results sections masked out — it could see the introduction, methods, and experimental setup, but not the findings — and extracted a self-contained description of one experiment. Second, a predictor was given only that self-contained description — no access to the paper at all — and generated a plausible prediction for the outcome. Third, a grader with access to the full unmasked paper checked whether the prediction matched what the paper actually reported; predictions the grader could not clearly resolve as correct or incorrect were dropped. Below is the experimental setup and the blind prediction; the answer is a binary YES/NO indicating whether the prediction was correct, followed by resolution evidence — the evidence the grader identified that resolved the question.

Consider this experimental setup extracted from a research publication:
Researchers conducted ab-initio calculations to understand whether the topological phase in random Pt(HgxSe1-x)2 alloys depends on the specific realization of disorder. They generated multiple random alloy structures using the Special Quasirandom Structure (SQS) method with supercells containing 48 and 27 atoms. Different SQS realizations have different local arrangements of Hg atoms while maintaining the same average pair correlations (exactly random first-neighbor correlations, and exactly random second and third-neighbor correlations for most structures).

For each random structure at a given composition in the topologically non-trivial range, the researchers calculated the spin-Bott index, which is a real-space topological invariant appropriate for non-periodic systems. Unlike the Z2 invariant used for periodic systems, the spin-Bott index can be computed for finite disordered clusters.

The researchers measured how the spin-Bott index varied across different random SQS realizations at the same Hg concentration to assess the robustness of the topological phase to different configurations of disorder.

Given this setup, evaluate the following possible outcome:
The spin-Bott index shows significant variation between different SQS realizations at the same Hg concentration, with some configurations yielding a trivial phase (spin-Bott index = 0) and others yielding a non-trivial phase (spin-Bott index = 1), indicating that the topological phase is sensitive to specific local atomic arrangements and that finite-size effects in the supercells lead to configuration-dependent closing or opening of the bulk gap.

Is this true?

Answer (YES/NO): NO